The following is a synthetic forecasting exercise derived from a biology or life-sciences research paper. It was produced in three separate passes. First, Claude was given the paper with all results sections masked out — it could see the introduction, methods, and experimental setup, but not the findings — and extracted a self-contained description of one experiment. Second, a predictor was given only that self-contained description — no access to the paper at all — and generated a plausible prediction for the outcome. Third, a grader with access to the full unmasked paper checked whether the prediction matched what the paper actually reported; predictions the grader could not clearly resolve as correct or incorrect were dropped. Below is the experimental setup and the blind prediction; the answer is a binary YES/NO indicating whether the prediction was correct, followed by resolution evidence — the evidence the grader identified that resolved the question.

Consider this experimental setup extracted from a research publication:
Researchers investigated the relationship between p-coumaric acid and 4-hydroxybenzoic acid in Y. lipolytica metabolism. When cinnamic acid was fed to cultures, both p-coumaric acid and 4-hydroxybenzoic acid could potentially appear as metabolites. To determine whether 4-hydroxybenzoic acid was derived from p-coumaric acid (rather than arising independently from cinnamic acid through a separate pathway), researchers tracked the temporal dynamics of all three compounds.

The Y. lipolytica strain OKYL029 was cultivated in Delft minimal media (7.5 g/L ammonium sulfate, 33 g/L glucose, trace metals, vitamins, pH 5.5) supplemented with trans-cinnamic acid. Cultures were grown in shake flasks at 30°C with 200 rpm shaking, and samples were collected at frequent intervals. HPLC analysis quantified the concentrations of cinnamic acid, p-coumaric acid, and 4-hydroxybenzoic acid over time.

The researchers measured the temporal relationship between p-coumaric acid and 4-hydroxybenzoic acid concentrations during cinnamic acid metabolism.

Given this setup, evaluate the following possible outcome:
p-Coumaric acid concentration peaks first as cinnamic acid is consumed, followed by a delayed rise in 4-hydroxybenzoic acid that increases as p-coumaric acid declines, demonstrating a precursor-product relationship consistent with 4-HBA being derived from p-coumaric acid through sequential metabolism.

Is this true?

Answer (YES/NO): NO